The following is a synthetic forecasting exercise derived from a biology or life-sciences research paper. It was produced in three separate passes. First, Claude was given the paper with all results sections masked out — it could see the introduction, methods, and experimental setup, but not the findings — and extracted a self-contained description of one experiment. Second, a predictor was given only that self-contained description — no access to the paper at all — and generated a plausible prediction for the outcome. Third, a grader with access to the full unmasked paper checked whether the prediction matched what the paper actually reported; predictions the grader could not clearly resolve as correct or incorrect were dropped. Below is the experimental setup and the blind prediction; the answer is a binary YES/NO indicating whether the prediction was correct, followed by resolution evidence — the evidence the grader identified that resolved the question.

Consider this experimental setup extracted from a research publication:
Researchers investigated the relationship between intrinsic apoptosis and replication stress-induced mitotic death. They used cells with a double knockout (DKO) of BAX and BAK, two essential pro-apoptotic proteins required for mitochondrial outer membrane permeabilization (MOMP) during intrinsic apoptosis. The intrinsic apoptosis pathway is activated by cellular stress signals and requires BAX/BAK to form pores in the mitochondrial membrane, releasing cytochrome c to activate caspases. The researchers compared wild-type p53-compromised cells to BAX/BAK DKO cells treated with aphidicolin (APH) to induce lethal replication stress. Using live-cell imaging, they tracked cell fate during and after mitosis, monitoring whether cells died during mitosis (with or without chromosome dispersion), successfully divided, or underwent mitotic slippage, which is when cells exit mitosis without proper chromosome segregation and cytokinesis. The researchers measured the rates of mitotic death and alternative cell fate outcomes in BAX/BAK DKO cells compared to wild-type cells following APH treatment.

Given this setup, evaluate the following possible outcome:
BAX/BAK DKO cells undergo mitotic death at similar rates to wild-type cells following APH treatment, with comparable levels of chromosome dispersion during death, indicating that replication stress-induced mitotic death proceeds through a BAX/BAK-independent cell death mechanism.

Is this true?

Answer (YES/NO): NO